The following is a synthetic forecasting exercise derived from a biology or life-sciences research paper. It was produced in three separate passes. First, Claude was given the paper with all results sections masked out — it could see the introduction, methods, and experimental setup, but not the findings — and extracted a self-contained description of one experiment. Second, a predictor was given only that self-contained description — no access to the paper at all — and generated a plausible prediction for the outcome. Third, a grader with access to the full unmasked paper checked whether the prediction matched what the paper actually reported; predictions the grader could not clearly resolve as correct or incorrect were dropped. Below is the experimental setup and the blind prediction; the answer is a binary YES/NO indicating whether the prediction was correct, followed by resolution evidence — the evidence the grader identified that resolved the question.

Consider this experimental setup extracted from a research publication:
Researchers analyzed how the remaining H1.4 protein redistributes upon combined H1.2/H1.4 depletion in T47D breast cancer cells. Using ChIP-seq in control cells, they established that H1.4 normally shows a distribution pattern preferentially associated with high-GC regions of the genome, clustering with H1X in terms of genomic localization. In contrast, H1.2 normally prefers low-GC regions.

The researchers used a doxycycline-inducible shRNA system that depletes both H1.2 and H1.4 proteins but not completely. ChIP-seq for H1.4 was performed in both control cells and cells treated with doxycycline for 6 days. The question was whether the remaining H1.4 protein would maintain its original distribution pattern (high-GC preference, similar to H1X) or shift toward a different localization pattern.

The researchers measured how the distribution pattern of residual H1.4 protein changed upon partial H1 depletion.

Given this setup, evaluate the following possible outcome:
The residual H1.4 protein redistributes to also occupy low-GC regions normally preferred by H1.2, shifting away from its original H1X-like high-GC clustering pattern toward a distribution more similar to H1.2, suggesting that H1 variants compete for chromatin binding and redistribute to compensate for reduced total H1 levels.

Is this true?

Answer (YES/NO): YES